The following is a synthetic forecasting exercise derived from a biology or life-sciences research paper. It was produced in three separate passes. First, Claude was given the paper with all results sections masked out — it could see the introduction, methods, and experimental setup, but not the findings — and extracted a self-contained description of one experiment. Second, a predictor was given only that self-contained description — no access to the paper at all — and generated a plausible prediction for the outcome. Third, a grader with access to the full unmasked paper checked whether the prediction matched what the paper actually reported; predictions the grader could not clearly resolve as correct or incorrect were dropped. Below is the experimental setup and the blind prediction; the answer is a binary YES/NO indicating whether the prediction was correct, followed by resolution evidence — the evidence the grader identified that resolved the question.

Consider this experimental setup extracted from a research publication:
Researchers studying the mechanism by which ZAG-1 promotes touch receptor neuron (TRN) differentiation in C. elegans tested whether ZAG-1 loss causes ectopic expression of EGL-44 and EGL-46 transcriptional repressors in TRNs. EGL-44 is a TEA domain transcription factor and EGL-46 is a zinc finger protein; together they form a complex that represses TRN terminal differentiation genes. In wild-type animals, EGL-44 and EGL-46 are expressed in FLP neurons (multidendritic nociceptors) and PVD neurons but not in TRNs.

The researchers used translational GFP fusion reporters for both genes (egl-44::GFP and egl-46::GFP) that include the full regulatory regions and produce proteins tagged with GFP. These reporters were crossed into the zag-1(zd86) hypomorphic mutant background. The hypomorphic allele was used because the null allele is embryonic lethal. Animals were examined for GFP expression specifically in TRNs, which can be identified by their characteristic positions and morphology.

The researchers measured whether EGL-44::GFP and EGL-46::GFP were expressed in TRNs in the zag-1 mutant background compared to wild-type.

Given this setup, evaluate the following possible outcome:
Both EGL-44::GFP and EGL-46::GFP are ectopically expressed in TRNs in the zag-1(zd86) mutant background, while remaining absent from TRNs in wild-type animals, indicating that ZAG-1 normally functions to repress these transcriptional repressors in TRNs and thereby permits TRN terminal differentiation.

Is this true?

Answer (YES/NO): YES